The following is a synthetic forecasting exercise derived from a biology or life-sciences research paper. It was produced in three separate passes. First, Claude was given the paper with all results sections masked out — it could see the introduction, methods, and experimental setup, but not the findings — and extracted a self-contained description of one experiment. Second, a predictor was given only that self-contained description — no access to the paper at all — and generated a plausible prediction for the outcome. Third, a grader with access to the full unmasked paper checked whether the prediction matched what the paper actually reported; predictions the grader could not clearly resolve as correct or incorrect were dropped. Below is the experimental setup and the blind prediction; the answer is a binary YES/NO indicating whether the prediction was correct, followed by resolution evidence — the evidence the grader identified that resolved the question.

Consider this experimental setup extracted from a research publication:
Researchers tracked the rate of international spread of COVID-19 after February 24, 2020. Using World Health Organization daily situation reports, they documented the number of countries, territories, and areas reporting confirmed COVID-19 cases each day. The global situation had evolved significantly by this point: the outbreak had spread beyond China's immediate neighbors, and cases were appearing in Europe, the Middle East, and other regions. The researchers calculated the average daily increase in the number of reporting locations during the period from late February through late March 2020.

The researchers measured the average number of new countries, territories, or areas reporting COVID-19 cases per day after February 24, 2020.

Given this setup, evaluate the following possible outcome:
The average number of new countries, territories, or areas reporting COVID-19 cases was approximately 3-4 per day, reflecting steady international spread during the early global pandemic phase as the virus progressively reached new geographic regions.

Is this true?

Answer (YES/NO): NO